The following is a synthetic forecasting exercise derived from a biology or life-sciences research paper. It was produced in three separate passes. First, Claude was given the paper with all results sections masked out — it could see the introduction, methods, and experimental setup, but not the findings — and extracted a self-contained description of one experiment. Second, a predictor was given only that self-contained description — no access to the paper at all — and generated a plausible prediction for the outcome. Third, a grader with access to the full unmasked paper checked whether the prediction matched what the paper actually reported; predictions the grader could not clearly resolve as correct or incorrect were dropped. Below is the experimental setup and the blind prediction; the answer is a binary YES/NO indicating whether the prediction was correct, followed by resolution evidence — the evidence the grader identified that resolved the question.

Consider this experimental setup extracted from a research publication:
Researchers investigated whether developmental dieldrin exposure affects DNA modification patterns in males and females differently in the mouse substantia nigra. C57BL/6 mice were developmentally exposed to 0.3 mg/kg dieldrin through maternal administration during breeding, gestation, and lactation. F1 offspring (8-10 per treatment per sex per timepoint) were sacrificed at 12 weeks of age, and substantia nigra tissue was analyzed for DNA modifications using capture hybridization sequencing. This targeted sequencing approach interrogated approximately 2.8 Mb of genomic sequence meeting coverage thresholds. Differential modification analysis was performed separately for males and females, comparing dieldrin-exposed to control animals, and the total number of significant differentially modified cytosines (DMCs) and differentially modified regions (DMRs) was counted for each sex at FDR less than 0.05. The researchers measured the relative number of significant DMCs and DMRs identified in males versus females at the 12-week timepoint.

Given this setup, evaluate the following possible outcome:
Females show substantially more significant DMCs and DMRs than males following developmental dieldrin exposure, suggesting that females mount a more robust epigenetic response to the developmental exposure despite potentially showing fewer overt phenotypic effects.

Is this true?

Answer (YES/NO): YES